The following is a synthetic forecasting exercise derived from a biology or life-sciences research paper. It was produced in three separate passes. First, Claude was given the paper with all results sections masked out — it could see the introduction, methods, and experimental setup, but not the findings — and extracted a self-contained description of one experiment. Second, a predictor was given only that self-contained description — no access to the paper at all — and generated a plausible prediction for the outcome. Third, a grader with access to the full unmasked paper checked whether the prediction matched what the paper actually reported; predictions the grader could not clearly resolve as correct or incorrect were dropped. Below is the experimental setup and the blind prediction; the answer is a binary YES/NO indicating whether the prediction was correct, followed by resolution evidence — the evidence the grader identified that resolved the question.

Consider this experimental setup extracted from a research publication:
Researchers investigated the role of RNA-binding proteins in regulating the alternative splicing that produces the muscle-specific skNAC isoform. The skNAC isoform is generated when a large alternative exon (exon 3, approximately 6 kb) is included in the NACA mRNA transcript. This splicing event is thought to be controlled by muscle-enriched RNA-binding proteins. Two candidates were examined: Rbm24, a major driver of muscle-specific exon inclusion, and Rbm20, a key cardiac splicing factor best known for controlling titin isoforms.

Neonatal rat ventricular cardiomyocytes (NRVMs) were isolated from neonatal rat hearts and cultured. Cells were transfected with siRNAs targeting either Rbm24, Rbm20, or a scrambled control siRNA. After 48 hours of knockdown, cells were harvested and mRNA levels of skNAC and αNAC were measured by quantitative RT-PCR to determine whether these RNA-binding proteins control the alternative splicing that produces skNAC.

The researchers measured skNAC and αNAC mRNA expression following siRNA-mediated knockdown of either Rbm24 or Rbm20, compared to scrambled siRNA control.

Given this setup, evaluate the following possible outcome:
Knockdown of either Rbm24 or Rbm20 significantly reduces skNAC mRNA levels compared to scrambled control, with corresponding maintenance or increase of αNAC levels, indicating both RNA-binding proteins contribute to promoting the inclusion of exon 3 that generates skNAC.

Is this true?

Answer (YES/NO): YES